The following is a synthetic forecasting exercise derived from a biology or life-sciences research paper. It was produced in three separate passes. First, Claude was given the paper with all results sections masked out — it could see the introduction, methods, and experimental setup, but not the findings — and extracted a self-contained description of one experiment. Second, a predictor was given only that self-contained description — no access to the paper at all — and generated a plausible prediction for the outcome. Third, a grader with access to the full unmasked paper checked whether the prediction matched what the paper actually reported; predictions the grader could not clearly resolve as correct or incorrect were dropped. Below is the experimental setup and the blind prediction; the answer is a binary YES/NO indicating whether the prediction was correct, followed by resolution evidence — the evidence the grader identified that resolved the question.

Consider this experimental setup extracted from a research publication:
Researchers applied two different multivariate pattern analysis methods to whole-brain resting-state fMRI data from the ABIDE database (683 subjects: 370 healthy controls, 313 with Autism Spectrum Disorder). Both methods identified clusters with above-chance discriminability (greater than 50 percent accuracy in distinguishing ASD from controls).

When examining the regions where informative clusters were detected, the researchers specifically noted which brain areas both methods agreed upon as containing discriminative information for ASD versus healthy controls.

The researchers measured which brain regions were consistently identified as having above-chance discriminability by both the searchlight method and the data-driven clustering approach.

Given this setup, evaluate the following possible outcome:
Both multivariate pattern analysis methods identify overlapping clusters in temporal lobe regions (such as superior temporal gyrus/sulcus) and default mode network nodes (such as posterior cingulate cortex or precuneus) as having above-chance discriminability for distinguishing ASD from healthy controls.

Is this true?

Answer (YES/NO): YES